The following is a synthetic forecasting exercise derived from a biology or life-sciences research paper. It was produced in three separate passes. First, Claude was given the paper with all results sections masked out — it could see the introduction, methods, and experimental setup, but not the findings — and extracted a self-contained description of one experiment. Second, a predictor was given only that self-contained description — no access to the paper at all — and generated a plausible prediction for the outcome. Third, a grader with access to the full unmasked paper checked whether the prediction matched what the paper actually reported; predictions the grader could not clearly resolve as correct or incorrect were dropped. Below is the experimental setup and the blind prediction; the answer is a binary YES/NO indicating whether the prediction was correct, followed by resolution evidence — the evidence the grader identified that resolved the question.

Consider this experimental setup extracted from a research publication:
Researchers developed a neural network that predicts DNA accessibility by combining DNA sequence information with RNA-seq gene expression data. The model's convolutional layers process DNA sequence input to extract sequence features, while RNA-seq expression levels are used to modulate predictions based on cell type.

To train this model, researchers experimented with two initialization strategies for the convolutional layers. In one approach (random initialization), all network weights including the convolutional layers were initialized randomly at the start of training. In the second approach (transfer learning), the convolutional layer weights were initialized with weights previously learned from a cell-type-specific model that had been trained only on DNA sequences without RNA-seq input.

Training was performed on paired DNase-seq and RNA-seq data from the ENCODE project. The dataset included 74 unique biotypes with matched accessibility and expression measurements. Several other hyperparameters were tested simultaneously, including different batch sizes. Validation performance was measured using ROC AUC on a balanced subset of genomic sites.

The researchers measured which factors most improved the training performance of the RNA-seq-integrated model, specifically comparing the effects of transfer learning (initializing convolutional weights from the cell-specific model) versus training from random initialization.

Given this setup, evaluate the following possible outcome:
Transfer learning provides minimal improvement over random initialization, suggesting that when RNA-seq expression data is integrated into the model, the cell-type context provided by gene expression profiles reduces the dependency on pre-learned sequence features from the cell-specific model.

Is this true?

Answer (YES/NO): NO